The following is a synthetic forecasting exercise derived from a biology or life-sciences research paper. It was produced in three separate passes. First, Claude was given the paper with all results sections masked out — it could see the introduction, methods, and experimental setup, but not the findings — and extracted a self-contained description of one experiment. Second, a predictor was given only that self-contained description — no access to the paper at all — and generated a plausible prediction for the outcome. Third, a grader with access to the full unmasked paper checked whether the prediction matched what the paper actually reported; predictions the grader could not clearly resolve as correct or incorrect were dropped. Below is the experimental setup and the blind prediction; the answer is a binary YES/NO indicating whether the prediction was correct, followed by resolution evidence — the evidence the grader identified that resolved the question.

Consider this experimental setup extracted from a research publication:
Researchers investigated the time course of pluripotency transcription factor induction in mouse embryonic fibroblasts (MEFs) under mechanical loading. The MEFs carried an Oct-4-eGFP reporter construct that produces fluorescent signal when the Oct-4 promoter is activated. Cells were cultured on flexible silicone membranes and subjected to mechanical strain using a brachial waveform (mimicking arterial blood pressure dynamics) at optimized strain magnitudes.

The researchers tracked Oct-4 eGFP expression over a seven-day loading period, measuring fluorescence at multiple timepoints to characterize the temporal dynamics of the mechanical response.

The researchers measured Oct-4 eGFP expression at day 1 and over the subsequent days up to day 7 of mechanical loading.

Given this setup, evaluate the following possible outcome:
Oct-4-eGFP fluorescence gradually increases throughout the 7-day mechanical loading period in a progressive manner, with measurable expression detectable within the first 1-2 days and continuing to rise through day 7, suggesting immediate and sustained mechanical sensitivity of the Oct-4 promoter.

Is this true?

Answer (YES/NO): NO